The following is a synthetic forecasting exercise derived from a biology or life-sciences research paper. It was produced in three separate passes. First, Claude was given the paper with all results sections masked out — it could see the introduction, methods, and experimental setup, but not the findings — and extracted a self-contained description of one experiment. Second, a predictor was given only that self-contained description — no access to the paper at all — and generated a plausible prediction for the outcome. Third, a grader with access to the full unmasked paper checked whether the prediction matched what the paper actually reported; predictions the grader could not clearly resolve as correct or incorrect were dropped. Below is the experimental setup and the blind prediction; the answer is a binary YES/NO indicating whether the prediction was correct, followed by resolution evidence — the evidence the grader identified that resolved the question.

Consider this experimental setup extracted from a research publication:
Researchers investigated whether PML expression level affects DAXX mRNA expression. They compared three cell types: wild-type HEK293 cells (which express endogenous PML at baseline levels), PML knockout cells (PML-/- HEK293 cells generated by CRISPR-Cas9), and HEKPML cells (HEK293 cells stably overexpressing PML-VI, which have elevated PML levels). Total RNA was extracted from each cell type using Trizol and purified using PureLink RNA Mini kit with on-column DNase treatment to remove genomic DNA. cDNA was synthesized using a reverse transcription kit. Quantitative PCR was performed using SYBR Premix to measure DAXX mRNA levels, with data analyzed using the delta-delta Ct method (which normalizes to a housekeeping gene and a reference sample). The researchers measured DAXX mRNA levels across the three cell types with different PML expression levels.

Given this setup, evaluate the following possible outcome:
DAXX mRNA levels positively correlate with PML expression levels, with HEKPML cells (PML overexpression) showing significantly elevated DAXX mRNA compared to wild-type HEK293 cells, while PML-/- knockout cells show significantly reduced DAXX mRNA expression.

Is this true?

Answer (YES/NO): NO